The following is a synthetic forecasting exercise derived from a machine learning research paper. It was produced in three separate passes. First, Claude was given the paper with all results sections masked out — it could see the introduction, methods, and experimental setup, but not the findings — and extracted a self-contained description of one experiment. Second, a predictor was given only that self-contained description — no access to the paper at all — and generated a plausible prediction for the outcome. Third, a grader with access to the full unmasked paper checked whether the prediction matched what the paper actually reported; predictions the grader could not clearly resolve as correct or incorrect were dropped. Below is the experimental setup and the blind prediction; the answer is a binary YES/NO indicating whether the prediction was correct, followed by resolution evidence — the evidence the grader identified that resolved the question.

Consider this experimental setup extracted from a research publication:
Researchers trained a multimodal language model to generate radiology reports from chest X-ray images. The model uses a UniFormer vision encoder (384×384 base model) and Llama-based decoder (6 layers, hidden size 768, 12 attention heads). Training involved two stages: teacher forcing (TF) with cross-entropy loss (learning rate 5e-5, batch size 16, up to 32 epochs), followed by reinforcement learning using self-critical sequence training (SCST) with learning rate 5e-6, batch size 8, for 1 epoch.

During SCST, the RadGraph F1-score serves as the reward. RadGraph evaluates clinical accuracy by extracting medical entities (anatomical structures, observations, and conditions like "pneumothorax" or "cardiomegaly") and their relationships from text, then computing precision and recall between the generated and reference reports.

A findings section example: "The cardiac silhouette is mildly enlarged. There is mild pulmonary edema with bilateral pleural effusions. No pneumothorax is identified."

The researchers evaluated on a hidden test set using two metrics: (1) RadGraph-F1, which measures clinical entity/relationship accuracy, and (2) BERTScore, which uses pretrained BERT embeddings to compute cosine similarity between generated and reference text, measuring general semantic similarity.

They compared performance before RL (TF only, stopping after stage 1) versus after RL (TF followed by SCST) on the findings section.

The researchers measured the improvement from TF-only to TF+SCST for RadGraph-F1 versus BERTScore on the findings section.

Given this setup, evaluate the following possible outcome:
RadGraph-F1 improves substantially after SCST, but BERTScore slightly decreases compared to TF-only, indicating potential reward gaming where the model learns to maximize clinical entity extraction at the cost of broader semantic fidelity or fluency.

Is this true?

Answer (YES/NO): NO